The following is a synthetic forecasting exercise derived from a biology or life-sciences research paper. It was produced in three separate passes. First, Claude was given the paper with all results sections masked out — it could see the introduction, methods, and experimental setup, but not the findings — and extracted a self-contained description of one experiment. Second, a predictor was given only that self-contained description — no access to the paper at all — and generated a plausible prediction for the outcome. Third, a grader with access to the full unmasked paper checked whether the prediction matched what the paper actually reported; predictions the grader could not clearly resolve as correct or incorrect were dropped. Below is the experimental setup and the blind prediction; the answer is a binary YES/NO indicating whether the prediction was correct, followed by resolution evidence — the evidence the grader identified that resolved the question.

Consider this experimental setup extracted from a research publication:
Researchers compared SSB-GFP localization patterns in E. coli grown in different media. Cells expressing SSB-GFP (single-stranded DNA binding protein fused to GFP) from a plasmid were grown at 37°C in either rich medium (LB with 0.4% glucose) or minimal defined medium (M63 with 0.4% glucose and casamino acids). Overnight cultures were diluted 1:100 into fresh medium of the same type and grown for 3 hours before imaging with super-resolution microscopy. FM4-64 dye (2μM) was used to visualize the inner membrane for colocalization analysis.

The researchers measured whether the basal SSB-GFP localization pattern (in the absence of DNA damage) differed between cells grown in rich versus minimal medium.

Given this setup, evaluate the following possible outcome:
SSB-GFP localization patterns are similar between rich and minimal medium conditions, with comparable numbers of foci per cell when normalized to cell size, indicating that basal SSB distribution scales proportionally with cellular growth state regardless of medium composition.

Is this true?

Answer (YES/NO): NO